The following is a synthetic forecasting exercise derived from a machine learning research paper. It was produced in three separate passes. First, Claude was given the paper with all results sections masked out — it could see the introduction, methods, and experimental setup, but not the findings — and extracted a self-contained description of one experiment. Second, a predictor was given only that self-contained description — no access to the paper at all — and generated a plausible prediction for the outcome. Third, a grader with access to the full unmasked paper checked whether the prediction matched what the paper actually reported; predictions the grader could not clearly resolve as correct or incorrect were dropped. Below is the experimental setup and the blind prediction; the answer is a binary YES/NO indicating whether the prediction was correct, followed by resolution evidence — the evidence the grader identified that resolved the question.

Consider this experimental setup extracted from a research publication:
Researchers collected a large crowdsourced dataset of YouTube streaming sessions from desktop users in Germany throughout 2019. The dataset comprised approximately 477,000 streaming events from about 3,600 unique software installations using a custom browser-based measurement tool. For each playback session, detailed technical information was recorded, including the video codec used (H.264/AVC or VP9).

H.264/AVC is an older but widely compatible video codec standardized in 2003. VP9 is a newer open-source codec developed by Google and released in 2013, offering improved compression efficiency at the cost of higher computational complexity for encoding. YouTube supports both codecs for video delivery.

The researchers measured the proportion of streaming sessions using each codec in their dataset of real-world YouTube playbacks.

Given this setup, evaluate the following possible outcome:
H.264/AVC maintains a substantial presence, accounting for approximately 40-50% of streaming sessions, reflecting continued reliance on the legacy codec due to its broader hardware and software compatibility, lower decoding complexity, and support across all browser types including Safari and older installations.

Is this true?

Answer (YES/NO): NO